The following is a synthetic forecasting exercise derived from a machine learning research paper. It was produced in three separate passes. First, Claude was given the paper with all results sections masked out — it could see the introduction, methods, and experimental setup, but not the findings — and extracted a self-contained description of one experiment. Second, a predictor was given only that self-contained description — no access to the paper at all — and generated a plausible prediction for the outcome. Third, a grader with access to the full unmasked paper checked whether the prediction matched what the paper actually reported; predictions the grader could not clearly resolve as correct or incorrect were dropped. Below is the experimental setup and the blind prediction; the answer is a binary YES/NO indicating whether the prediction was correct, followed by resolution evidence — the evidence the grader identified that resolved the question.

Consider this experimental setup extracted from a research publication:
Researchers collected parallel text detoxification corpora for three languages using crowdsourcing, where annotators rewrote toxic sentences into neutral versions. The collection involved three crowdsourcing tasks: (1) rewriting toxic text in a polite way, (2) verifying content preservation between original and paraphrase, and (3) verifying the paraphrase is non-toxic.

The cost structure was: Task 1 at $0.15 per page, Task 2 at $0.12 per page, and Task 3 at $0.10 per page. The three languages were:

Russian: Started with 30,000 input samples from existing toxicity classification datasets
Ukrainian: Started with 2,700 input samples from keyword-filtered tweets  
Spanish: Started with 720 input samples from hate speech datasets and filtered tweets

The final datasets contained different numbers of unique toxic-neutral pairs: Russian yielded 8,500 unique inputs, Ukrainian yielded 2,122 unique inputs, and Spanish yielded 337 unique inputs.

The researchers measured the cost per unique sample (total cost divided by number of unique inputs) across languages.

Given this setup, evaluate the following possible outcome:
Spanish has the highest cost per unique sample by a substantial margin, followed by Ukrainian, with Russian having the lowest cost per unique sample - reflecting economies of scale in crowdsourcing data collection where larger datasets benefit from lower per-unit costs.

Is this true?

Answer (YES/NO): YES